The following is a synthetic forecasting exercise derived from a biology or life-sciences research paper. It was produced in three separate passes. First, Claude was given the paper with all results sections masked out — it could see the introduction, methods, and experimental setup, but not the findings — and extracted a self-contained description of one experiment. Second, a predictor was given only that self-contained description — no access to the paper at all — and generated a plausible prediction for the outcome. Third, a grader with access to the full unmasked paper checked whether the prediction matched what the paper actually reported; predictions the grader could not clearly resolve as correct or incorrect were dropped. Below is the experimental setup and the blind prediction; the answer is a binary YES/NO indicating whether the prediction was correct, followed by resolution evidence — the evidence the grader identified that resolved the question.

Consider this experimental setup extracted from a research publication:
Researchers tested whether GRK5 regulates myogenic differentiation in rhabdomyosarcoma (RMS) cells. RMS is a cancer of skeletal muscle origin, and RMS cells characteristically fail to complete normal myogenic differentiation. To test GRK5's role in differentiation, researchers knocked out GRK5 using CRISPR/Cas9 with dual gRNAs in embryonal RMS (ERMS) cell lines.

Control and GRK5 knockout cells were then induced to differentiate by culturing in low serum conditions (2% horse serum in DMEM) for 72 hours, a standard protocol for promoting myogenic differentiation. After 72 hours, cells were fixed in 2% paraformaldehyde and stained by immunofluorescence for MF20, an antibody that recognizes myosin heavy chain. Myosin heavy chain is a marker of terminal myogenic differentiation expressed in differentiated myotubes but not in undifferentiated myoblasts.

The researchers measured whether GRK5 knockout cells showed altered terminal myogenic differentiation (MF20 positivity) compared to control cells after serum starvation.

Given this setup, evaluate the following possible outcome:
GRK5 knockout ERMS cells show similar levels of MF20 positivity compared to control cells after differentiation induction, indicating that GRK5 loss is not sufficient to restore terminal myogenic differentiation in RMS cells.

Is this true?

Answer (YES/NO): YES